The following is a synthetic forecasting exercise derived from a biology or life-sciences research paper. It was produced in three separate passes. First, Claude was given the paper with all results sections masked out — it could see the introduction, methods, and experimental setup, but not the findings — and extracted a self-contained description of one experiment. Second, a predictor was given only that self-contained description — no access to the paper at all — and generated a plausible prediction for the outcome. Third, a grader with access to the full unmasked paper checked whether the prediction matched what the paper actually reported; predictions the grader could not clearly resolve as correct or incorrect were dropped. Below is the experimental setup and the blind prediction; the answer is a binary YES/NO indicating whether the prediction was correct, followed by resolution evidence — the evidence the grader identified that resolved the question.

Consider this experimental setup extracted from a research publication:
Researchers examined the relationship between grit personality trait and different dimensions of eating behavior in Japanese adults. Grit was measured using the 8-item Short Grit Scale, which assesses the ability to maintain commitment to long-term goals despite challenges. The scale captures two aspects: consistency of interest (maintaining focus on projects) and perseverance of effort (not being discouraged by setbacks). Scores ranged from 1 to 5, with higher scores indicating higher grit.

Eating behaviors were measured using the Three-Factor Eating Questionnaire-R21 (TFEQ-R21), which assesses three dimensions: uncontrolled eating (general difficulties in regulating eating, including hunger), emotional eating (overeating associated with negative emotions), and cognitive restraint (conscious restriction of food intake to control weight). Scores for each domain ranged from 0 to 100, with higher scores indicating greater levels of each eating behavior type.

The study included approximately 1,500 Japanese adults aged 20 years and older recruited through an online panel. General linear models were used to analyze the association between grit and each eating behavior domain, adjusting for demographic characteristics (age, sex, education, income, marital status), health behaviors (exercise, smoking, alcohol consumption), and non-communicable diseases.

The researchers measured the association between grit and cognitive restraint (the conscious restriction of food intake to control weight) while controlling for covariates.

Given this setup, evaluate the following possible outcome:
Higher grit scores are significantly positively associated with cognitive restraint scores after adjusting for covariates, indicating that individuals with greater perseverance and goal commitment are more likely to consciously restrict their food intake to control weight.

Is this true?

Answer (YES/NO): YES